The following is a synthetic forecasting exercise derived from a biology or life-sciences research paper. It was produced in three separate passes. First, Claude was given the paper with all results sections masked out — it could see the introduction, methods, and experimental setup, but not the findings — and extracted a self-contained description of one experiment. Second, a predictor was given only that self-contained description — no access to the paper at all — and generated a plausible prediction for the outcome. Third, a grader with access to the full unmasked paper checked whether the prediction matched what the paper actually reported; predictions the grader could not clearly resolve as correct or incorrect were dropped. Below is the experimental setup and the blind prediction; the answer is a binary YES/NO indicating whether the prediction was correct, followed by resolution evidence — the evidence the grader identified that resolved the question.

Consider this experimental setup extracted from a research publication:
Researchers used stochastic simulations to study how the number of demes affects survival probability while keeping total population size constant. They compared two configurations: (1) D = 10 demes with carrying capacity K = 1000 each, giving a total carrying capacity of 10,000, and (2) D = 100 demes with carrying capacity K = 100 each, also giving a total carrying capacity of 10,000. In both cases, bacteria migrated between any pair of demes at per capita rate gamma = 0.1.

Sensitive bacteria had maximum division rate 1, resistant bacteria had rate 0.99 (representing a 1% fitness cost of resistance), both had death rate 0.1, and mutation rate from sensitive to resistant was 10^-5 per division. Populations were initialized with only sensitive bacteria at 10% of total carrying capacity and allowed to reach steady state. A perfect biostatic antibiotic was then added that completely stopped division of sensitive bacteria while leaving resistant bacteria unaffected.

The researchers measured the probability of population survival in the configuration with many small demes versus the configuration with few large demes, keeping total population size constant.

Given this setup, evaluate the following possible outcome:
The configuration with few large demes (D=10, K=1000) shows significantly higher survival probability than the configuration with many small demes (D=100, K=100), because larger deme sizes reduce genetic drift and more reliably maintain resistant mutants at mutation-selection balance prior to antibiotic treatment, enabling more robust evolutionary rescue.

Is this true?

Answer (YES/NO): NO